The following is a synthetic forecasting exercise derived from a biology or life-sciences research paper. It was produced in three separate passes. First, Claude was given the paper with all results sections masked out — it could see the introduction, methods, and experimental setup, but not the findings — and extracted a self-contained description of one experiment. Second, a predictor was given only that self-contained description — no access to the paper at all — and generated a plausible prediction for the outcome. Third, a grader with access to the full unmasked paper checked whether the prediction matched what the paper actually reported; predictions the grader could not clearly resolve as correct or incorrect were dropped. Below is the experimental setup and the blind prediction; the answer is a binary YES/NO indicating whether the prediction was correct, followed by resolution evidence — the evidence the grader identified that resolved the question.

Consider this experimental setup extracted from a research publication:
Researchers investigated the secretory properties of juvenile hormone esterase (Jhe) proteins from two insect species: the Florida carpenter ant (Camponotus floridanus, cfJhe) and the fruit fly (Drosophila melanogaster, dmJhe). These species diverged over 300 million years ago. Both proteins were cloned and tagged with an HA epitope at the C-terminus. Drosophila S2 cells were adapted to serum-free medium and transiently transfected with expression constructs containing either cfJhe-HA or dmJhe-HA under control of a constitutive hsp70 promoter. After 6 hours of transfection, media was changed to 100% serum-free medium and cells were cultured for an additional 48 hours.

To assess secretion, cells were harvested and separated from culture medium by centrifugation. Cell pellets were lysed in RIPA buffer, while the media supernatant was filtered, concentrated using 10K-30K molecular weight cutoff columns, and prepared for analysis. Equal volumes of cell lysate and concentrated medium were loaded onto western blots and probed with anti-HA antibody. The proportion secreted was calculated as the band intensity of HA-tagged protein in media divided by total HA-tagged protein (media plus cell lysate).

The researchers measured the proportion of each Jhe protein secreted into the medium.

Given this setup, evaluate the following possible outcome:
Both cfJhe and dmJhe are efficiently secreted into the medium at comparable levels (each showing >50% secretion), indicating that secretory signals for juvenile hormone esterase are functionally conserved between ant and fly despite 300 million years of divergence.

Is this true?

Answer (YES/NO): NO